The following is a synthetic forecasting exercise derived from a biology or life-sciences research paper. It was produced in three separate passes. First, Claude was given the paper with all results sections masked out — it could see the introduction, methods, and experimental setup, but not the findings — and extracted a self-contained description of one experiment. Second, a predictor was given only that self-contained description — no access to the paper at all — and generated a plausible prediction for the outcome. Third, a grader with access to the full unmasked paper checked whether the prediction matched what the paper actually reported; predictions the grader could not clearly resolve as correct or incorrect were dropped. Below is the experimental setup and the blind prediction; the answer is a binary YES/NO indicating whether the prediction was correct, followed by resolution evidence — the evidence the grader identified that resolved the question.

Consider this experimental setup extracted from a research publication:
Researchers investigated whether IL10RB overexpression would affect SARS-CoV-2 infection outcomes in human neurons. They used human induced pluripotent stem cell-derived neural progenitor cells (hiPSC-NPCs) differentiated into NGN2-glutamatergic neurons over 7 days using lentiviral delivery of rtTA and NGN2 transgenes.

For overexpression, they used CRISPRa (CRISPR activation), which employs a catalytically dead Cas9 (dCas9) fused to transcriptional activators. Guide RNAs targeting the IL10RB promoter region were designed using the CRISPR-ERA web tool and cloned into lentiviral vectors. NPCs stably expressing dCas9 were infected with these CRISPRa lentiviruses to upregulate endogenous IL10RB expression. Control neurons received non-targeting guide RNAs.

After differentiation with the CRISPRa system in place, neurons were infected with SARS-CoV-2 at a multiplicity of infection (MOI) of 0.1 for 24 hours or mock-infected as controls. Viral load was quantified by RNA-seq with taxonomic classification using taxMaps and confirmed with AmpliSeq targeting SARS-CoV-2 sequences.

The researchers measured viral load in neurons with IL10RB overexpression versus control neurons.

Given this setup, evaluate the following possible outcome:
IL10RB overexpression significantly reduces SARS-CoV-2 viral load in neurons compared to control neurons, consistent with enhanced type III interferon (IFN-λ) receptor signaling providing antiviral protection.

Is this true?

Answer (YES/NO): NO